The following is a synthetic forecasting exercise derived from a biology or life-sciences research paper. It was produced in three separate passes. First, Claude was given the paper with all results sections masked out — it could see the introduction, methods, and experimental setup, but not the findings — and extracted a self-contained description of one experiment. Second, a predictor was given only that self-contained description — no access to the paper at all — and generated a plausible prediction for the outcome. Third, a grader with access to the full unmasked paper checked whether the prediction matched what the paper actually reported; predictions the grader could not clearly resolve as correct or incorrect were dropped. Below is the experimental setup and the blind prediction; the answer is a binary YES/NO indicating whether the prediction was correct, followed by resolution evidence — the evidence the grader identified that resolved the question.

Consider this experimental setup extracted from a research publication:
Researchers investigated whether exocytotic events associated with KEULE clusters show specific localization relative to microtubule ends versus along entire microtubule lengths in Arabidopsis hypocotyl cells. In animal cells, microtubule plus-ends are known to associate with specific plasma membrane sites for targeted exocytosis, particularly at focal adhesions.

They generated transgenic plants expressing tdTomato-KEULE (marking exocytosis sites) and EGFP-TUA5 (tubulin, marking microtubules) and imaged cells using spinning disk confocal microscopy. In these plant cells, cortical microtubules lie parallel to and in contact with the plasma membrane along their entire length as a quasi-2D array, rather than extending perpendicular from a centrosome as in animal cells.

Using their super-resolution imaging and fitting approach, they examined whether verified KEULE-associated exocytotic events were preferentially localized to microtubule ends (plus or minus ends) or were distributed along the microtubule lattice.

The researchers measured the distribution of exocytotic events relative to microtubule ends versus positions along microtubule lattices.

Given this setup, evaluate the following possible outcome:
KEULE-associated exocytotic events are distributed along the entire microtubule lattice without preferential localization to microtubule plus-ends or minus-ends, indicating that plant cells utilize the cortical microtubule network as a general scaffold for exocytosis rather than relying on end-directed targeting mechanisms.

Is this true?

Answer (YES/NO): YES